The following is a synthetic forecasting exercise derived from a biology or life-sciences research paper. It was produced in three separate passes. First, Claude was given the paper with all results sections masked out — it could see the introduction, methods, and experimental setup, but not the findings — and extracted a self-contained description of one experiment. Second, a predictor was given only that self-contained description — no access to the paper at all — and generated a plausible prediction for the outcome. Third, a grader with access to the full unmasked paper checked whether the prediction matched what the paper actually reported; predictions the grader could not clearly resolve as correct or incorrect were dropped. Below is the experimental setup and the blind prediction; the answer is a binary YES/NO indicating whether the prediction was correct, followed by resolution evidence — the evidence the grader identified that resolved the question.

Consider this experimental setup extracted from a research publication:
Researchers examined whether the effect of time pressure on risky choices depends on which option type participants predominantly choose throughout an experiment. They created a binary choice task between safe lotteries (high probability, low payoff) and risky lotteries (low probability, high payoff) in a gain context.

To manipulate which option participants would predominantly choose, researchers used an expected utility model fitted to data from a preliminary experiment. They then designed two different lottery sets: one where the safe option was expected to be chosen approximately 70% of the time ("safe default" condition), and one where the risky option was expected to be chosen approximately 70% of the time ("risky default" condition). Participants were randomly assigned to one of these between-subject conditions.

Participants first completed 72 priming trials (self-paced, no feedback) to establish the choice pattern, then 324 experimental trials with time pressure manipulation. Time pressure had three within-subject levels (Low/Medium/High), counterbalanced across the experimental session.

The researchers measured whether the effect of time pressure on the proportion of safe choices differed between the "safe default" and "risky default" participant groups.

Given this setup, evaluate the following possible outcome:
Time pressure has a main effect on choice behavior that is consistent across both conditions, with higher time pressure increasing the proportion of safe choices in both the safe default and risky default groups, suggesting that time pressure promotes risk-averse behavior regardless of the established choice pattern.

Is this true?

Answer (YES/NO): YES